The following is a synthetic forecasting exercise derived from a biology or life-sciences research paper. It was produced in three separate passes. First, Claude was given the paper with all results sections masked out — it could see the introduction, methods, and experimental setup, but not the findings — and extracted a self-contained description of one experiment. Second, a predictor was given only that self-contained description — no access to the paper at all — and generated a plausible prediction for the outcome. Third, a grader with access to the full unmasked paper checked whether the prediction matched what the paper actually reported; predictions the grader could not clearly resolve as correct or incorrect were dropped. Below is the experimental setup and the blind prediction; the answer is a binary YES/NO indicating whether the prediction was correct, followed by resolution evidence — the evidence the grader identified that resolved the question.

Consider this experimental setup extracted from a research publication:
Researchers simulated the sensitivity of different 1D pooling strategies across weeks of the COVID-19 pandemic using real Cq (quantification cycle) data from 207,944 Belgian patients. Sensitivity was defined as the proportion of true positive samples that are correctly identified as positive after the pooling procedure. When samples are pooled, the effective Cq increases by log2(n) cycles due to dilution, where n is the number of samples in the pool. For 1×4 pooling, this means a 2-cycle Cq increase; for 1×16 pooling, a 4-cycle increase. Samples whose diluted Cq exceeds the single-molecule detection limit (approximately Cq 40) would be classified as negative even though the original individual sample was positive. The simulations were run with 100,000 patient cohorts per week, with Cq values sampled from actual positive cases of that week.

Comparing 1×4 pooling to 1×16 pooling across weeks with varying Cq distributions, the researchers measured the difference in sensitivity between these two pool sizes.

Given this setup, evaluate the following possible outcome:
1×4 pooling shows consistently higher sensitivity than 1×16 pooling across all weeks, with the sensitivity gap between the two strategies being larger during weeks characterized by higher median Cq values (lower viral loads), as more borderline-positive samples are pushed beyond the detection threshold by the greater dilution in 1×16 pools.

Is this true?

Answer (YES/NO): YES